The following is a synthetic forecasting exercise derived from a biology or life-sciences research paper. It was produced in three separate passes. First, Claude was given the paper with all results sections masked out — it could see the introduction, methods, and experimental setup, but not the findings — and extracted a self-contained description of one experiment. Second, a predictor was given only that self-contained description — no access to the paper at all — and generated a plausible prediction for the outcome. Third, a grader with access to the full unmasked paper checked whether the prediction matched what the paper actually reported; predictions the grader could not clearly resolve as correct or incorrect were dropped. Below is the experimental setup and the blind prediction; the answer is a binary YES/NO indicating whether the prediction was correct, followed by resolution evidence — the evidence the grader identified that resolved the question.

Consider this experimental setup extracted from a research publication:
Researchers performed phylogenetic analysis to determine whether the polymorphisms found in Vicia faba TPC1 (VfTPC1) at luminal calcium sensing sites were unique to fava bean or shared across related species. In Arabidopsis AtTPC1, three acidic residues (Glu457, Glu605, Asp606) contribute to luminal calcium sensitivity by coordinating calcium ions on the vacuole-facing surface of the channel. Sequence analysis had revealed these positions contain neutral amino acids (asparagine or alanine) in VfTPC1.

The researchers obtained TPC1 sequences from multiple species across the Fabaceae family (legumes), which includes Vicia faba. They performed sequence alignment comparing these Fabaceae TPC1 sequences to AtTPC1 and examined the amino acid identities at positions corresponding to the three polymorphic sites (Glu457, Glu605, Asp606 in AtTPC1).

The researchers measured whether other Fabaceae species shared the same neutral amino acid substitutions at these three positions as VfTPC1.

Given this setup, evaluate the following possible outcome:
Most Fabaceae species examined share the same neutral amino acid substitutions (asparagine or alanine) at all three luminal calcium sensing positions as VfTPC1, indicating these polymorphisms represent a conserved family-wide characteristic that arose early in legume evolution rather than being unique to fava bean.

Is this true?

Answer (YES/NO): NO